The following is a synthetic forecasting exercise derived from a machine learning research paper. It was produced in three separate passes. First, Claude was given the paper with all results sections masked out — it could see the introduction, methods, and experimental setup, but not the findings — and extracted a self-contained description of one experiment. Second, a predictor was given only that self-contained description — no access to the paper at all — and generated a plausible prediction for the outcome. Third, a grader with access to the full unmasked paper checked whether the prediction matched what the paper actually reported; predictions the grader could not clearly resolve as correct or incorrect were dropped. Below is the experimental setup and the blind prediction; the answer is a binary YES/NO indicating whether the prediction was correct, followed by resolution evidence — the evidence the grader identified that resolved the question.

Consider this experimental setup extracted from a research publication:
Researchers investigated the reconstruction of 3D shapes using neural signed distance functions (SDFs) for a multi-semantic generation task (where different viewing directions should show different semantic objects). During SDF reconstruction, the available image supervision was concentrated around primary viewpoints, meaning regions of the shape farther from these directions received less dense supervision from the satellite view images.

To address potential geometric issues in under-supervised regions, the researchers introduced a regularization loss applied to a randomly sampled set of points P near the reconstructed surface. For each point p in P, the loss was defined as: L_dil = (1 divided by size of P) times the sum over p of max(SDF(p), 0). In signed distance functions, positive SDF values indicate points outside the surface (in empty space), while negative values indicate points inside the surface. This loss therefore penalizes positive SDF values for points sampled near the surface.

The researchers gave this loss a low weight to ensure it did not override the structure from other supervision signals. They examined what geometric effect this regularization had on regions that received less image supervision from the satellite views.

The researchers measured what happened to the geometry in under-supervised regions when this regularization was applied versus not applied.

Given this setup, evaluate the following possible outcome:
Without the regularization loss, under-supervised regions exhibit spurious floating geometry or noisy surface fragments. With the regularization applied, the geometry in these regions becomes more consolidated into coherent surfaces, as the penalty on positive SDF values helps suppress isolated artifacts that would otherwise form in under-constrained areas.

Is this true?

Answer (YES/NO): NO